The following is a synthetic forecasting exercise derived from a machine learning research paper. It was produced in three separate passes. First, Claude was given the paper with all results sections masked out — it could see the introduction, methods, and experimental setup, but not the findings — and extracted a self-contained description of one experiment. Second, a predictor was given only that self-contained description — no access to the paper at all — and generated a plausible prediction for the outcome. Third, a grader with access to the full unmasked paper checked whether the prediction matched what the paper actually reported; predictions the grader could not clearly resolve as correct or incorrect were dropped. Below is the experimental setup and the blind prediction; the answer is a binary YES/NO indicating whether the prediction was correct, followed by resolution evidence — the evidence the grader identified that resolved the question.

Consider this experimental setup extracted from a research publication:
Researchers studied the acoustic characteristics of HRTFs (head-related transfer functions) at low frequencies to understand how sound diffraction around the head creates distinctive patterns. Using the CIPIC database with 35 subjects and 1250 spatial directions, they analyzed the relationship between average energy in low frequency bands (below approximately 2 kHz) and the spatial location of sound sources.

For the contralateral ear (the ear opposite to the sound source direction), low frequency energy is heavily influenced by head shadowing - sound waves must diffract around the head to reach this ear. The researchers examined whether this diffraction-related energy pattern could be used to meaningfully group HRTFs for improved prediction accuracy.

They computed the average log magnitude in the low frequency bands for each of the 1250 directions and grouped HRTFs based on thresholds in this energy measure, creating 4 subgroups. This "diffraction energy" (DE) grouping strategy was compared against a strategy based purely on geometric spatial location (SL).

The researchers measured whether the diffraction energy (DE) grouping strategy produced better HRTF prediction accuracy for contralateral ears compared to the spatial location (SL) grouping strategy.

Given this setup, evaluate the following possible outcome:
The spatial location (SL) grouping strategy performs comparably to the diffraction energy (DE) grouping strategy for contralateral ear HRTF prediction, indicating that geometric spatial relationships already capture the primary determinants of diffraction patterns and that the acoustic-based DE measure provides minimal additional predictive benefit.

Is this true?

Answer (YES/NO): NO